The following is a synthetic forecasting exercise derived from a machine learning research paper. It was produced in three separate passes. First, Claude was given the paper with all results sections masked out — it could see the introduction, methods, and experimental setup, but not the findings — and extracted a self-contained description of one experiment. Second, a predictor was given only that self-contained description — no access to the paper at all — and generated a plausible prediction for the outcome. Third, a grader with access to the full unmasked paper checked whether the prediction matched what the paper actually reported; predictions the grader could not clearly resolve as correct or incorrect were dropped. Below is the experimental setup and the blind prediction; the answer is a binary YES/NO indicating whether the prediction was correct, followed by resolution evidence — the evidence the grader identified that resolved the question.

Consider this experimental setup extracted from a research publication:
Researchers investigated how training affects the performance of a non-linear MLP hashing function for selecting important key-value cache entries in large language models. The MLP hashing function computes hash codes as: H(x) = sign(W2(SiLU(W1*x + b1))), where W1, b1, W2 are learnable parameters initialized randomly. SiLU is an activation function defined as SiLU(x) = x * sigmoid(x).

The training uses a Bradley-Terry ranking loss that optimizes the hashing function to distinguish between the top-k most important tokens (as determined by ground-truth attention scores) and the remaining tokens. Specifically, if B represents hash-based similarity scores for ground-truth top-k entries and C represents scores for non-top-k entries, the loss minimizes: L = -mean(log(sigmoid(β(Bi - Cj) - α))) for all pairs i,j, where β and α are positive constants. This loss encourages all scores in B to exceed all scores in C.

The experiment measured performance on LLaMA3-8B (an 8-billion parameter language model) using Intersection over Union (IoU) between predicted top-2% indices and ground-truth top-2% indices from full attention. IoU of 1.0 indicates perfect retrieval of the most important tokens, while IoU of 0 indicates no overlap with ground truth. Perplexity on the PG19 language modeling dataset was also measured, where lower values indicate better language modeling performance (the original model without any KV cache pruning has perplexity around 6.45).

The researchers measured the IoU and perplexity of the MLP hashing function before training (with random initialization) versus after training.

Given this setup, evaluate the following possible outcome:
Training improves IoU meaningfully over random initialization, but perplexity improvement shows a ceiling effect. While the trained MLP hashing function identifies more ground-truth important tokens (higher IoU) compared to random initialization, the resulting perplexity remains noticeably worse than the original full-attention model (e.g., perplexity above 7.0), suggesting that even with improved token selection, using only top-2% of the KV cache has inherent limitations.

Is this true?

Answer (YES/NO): NO